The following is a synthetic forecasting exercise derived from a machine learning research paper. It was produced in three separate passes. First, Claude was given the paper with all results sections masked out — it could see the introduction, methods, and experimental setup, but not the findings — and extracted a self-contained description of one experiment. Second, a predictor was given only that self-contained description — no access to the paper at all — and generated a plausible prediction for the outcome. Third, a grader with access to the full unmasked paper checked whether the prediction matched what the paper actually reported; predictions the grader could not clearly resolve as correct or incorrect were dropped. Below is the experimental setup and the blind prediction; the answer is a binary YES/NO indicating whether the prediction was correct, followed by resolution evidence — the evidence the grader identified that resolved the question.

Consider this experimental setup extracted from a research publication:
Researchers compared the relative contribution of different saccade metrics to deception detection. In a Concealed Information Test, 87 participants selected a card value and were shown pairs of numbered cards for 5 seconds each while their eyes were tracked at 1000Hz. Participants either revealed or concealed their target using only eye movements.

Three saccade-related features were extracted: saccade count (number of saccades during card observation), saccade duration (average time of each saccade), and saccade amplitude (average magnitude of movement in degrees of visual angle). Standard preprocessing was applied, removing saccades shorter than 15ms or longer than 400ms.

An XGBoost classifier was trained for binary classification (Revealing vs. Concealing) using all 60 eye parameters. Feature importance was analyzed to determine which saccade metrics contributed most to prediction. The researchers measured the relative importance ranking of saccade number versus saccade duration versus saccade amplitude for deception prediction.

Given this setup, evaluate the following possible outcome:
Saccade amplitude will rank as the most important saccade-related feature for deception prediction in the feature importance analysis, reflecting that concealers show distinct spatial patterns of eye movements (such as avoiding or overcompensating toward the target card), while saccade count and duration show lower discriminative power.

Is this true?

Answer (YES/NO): NO